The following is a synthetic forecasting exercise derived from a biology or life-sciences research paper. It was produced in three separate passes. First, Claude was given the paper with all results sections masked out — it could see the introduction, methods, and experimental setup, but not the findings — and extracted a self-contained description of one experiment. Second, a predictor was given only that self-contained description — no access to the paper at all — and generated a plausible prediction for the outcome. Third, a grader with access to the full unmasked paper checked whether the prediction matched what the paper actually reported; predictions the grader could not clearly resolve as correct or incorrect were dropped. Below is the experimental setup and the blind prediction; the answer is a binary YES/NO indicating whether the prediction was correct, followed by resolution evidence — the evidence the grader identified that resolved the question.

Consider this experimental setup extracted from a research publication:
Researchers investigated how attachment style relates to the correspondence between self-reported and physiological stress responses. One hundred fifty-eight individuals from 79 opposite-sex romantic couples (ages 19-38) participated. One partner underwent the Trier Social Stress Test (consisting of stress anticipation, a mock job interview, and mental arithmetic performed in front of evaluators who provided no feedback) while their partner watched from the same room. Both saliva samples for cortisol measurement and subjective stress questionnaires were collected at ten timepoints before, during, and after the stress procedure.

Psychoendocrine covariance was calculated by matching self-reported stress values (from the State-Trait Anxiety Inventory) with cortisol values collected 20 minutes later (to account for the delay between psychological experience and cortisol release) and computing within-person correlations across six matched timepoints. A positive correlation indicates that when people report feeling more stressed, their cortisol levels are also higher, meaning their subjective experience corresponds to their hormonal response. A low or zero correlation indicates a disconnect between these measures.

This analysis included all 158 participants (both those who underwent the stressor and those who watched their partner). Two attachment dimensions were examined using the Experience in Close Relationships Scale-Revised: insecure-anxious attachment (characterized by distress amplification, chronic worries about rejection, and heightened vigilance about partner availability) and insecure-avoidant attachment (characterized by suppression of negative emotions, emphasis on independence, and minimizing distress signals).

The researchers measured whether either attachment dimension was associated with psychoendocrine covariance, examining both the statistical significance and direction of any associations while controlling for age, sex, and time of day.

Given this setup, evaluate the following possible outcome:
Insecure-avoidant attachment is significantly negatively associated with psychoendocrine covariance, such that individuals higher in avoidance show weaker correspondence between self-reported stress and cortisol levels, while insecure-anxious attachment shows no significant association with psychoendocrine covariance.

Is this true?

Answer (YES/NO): YES